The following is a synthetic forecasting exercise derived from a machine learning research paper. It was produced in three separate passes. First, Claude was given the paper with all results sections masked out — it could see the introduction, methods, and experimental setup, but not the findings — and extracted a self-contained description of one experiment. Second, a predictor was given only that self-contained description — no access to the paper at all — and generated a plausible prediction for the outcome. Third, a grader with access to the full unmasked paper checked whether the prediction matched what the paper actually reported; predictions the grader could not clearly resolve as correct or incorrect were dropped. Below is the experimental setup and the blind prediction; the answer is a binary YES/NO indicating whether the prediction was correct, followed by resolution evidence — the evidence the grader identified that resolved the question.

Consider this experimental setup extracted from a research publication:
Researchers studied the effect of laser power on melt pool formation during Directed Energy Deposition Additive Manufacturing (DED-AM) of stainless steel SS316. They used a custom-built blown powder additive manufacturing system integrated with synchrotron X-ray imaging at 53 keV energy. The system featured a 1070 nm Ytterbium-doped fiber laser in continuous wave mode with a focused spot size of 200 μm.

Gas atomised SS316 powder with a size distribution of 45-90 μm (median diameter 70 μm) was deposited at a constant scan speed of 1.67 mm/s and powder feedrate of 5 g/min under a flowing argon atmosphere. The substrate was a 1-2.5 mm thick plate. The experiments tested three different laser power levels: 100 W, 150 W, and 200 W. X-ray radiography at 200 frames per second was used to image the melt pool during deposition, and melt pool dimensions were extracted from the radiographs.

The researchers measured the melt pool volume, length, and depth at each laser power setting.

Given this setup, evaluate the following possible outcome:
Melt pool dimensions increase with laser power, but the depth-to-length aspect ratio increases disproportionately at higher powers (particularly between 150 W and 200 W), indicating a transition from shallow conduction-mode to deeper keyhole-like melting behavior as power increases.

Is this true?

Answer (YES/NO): NO